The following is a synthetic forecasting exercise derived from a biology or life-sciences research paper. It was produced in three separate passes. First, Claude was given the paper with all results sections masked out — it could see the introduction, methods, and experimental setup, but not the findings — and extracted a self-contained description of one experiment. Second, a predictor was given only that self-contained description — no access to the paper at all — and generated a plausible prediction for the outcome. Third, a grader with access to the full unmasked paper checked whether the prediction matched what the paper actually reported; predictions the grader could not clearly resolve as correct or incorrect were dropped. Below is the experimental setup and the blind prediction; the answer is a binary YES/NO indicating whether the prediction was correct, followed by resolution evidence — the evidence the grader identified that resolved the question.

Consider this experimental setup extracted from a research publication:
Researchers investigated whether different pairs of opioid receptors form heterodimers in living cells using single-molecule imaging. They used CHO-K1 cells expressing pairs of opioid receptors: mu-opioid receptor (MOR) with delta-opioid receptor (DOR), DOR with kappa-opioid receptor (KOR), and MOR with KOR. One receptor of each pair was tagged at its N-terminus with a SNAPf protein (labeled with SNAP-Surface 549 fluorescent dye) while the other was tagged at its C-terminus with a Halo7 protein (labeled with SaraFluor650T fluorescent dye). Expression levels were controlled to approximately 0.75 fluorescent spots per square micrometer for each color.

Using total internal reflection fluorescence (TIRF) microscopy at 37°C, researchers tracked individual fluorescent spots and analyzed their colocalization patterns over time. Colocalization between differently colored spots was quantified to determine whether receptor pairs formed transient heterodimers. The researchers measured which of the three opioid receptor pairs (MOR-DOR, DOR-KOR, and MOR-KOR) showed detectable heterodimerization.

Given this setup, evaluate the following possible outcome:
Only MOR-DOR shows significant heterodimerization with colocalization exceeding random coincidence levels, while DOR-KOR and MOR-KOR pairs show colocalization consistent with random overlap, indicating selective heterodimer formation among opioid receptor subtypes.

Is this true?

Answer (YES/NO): NO